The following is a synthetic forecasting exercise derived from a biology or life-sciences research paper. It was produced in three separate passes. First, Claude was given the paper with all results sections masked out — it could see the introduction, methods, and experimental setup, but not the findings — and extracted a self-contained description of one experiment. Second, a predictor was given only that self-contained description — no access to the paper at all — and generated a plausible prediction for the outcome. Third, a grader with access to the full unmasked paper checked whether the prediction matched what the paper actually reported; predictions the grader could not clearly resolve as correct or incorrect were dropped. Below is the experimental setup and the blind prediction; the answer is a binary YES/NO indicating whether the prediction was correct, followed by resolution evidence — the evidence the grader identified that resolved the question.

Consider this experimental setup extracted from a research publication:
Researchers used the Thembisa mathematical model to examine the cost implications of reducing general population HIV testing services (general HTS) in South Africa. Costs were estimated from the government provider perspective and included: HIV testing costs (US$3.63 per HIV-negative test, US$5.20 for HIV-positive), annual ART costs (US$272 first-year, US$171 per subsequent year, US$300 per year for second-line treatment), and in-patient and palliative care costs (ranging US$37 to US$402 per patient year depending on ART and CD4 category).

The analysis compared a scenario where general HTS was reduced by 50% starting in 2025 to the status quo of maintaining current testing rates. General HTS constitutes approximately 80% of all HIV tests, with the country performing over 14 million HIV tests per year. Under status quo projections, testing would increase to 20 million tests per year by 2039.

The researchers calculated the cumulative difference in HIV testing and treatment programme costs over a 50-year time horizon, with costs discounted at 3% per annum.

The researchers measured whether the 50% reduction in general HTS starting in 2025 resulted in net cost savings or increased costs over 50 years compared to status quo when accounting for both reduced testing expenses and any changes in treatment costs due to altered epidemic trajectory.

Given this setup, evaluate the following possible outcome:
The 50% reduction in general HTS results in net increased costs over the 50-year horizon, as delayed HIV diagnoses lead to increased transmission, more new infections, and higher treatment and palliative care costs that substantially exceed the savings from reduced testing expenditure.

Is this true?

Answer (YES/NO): NO